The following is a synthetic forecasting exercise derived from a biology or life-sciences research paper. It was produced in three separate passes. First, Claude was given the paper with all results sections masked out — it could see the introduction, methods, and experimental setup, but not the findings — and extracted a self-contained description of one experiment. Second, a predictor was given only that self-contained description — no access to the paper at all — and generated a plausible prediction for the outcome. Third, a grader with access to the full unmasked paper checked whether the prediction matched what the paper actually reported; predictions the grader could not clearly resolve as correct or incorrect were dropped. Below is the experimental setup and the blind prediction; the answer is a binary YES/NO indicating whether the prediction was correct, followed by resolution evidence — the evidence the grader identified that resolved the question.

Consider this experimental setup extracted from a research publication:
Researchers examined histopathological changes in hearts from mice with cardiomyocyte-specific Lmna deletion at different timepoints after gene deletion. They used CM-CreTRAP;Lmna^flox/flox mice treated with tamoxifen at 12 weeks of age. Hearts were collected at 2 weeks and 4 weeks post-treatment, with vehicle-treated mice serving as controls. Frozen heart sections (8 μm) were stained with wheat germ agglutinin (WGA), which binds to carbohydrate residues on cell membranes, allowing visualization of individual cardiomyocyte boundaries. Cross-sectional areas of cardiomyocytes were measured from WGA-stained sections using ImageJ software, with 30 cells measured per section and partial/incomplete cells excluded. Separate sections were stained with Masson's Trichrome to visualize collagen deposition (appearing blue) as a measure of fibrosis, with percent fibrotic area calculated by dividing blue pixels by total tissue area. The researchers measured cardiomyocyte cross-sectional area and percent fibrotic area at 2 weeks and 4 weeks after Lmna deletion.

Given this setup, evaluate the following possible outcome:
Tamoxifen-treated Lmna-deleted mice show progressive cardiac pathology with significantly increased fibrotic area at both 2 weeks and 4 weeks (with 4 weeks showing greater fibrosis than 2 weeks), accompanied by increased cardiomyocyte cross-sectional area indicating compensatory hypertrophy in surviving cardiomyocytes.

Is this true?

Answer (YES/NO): NO